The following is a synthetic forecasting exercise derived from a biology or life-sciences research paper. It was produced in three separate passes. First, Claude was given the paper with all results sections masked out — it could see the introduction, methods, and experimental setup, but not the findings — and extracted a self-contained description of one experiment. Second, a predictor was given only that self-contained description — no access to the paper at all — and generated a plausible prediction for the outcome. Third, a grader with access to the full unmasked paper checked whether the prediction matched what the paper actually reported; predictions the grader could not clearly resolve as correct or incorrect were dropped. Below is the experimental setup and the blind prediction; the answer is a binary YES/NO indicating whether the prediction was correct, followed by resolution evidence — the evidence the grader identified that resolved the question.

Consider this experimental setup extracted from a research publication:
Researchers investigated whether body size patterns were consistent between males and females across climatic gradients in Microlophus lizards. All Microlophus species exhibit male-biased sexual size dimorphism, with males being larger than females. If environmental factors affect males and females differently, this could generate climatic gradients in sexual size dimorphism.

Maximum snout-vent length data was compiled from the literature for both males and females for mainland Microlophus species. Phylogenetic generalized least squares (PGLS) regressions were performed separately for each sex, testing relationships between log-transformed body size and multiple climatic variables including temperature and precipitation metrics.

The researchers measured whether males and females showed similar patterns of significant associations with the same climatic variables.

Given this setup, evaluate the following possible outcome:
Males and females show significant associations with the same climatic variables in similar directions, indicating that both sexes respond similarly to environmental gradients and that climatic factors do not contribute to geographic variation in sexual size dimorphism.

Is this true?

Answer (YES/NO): YES